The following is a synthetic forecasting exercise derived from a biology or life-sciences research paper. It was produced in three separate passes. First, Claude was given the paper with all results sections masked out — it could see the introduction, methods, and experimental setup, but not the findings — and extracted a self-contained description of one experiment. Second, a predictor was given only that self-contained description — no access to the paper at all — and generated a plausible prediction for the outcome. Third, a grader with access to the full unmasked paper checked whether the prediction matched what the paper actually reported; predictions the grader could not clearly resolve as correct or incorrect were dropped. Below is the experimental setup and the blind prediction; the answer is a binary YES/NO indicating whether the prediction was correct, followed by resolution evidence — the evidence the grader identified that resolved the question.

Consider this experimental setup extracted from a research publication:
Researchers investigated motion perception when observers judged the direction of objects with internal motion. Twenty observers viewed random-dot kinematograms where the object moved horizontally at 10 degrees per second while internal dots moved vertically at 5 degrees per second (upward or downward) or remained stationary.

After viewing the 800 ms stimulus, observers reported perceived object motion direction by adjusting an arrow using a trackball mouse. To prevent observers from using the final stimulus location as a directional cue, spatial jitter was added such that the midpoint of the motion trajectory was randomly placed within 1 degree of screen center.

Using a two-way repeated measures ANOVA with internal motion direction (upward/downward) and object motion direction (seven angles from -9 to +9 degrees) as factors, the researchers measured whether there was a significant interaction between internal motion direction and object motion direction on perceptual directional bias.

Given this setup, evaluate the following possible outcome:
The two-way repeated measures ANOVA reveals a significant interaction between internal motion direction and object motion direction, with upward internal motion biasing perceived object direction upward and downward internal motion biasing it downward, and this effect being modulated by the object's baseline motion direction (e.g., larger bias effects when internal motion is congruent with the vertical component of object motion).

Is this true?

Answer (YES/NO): NO